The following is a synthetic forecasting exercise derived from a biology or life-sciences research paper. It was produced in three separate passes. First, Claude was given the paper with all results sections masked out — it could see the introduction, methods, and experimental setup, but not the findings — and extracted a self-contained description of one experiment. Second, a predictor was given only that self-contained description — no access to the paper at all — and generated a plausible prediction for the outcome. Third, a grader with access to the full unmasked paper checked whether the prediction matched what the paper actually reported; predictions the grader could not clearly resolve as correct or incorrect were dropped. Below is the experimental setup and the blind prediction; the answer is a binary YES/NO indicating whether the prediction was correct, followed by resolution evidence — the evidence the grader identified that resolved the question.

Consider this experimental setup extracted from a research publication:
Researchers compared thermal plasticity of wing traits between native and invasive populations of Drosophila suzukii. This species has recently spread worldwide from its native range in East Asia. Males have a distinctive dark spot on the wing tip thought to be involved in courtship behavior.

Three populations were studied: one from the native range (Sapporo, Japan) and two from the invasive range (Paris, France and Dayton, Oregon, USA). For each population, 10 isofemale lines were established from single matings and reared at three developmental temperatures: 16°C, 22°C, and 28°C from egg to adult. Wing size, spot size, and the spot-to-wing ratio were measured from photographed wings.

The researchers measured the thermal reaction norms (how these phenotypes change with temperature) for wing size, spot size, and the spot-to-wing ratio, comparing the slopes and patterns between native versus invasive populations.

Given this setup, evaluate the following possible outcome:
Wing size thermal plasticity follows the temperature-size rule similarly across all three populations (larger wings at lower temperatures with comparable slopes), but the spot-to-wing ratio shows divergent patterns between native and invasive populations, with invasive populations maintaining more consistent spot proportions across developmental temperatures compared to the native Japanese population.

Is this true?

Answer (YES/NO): NO